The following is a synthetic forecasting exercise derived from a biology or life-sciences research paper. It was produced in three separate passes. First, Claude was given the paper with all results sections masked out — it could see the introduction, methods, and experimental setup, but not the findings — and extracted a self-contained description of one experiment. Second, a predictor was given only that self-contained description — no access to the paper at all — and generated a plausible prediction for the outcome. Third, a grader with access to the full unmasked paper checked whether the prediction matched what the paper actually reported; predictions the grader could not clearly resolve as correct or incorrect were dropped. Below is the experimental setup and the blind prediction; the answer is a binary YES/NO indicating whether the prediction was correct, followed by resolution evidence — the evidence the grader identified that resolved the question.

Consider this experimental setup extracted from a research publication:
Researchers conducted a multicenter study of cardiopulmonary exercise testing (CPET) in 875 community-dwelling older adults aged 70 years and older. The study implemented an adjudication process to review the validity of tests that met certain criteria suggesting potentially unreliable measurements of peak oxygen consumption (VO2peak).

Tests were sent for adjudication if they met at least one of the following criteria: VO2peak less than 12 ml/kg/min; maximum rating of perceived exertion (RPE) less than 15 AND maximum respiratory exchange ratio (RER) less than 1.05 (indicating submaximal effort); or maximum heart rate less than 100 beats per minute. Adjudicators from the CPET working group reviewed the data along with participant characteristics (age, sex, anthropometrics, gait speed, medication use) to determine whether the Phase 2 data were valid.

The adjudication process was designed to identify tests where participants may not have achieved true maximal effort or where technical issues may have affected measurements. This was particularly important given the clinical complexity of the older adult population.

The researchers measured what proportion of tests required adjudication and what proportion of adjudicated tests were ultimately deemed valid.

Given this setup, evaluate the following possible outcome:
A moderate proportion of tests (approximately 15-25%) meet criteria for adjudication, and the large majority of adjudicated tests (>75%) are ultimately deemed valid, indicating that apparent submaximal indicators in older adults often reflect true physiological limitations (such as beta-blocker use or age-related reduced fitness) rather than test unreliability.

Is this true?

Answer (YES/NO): NO